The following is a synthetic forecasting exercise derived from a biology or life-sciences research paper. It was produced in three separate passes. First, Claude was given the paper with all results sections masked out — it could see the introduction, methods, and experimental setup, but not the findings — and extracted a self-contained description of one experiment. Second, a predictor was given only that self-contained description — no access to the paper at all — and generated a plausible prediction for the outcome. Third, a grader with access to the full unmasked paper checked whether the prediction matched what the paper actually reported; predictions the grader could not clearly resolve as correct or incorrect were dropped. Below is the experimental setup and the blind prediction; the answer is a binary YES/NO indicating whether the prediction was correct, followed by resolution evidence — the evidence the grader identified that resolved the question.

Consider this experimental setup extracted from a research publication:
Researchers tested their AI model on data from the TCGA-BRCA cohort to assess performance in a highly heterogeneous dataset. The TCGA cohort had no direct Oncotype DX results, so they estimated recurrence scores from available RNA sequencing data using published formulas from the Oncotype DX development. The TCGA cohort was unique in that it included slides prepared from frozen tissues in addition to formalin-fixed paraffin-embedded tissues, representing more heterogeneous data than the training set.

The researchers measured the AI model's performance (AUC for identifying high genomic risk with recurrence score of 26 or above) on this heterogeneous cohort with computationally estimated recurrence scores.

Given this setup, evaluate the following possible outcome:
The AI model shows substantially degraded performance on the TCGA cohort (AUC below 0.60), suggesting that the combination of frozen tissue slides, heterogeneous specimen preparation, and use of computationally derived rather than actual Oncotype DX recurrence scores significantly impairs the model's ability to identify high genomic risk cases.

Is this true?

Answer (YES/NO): NO